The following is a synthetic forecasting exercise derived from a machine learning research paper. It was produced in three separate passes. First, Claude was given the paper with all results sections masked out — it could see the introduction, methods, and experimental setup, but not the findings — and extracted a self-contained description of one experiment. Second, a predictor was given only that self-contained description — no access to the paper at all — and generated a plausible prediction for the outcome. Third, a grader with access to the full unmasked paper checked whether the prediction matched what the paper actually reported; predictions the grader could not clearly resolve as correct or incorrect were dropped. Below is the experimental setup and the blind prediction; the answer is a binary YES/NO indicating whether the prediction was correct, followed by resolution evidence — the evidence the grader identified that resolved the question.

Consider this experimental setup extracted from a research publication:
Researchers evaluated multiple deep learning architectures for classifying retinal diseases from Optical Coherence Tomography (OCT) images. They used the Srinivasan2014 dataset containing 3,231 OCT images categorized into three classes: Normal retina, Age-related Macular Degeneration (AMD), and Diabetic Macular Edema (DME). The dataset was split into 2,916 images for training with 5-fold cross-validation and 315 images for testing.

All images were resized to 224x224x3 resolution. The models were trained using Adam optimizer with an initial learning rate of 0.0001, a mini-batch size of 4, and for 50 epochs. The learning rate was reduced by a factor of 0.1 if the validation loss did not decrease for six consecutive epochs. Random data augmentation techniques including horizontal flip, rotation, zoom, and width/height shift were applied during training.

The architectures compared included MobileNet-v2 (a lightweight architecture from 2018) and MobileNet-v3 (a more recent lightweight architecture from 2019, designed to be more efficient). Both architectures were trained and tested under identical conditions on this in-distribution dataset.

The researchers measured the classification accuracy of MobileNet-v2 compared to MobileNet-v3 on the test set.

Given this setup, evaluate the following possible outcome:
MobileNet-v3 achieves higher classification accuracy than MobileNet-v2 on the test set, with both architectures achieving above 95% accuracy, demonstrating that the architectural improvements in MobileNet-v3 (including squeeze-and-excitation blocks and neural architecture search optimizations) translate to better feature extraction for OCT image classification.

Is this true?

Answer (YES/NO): NO